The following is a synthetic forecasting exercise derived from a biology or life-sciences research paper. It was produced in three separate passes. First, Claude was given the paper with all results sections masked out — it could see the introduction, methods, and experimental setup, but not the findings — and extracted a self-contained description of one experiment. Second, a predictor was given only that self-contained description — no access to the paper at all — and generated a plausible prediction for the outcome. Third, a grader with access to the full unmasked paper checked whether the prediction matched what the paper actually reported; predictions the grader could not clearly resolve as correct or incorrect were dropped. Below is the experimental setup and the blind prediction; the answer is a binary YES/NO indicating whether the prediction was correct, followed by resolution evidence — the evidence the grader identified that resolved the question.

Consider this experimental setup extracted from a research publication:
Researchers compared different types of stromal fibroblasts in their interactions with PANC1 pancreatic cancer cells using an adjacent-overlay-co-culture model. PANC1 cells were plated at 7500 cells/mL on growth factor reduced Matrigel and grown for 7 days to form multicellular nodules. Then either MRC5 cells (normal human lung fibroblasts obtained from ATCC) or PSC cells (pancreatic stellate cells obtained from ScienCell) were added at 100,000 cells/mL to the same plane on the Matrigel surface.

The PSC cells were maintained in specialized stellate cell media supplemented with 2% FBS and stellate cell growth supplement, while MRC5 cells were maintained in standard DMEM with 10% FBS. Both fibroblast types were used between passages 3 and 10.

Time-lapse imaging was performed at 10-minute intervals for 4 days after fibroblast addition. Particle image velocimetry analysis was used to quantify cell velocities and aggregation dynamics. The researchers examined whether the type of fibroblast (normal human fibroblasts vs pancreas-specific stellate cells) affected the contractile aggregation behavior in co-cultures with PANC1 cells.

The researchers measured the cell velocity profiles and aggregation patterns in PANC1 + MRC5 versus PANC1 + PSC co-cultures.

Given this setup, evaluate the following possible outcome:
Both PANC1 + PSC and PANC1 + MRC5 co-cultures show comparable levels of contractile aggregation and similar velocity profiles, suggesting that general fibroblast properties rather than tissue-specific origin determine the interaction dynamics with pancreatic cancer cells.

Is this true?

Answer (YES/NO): NO